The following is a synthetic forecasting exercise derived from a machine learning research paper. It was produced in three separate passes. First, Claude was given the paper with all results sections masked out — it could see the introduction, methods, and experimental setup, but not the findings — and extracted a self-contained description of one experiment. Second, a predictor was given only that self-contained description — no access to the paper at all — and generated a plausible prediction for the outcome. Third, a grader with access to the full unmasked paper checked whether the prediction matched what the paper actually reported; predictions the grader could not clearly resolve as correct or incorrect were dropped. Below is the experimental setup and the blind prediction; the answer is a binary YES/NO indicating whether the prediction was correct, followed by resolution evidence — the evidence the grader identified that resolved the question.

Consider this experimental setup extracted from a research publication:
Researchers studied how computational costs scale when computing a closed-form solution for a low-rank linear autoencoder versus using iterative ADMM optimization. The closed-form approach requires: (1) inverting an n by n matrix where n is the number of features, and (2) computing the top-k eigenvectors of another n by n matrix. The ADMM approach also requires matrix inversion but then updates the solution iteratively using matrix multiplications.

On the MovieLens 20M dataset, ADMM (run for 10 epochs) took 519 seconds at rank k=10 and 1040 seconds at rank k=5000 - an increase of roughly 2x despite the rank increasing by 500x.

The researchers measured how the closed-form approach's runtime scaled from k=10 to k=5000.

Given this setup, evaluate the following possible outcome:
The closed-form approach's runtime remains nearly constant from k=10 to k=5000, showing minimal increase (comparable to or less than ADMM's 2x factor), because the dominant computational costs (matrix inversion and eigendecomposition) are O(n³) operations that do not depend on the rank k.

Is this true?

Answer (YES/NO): NO